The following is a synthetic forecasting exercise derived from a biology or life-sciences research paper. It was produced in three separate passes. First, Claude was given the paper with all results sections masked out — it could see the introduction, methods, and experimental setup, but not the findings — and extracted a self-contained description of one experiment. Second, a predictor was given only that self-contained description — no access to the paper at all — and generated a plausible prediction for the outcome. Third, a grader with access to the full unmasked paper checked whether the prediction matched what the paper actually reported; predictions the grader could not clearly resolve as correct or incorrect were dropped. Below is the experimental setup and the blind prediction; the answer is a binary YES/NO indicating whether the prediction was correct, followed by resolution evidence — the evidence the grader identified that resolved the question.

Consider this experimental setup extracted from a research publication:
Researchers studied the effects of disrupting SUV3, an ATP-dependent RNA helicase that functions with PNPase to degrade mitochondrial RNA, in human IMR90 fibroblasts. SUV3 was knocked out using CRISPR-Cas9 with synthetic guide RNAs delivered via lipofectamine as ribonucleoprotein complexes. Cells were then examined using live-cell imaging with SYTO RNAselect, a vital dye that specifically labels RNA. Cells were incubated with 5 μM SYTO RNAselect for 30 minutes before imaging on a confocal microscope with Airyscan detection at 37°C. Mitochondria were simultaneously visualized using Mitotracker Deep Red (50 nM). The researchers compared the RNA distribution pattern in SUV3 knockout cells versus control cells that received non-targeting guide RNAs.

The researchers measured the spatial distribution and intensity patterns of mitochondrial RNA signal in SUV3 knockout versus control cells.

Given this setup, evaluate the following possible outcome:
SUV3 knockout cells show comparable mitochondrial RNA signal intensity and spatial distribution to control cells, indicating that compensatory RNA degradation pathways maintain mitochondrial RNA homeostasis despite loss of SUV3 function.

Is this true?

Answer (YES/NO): NO